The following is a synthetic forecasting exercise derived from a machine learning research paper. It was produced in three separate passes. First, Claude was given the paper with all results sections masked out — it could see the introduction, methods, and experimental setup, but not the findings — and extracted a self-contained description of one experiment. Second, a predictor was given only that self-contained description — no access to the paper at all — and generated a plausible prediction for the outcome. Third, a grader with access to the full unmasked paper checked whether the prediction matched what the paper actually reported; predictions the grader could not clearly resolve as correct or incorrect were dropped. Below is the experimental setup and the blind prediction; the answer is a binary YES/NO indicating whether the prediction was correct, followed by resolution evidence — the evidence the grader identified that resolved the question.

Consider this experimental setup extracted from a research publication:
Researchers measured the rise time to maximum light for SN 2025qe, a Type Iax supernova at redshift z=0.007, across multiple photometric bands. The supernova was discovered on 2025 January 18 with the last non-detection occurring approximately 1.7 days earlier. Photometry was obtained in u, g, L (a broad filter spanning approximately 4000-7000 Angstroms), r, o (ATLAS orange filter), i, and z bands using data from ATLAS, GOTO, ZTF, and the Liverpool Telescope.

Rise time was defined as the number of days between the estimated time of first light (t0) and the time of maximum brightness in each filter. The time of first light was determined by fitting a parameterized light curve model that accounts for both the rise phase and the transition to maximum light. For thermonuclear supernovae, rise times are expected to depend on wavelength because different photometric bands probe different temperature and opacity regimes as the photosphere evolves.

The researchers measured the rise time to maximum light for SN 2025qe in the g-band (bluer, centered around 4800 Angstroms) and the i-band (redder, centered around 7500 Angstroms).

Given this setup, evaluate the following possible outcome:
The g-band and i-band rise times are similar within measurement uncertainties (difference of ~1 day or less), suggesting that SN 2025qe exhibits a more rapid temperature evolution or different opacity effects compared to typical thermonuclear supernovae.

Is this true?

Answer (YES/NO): NO